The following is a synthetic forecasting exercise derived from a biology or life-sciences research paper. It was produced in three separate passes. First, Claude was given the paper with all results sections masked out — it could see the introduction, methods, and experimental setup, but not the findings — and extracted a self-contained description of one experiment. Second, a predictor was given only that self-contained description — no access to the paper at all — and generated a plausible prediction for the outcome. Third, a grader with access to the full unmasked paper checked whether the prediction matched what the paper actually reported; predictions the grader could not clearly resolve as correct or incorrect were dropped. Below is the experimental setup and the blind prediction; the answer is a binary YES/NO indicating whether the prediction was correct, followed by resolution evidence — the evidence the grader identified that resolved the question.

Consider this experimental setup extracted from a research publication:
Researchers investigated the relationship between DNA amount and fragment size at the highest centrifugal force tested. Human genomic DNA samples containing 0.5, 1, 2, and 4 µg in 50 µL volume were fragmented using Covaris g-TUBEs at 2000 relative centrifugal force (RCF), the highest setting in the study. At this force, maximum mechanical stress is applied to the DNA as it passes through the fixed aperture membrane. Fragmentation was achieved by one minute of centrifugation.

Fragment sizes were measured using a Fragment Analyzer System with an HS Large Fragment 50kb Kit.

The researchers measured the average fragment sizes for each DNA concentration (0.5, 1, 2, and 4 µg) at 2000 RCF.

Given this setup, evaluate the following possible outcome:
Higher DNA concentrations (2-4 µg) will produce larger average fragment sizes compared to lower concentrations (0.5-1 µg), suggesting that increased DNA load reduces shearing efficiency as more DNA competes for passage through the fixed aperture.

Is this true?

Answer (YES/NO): NO